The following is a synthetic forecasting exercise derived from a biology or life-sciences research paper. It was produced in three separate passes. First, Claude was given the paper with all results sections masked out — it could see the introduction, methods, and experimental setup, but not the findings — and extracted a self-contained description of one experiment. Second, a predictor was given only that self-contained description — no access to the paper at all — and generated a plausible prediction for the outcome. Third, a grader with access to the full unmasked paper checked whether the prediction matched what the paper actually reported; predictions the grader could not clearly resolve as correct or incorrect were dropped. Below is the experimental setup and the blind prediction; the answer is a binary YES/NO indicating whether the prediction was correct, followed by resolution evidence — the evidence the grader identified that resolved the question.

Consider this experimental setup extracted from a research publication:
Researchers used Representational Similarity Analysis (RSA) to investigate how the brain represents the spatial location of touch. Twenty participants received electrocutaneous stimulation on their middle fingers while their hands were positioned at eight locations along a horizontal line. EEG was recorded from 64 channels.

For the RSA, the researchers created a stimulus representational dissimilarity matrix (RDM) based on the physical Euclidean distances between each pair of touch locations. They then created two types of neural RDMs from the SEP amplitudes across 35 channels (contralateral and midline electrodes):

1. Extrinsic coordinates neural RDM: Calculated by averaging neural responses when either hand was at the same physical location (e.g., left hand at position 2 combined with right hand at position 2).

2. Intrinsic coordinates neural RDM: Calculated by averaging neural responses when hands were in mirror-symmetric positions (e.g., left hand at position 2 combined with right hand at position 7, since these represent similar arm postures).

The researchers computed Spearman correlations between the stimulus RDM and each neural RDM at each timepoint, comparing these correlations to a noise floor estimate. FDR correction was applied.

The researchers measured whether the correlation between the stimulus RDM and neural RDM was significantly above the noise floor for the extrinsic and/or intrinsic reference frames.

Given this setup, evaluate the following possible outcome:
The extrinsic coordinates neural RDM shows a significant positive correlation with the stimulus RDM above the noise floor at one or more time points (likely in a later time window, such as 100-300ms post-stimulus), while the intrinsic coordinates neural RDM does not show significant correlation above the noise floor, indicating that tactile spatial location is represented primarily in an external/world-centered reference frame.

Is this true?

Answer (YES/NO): NO